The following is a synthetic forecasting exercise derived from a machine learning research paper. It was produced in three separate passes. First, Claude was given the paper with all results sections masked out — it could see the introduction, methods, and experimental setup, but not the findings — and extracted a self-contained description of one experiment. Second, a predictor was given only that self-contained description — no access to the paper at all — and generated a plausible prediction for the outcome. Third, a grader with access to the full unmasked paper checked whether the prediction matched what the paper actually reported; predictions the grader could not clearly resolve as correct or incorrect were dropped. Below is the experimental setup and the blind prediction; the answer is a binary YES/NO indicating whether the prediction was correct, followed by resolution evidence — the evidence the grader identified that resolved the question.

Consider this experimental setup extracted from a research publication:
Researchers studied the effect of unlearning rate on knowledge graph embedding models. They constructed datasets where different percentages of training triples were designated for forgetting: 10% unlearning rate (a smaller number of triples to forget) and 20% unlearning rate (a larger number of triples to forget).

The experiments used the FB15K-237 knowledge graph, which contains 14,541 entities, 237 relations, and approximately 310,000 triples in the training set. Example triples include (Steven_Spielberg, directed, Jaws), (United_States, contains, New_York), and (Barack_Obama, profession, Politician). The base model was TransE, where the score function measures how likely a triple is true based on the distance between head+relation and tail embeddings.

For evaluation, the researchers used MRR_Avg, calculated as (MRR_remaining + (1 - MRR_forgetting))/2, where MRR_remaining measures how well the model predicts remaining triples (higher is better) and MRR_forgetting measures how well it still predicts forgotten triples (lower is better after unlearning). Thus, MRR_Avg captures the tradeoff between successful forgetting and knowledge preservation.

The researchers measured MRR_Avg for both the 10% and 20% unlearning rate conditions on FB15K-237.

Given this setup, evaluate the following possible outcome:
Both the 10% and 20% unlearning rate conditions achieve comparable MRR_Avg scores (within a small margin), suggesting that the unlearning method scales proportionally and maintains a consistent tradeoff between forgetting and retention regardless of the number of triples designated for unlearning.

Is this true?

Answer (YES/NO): YES